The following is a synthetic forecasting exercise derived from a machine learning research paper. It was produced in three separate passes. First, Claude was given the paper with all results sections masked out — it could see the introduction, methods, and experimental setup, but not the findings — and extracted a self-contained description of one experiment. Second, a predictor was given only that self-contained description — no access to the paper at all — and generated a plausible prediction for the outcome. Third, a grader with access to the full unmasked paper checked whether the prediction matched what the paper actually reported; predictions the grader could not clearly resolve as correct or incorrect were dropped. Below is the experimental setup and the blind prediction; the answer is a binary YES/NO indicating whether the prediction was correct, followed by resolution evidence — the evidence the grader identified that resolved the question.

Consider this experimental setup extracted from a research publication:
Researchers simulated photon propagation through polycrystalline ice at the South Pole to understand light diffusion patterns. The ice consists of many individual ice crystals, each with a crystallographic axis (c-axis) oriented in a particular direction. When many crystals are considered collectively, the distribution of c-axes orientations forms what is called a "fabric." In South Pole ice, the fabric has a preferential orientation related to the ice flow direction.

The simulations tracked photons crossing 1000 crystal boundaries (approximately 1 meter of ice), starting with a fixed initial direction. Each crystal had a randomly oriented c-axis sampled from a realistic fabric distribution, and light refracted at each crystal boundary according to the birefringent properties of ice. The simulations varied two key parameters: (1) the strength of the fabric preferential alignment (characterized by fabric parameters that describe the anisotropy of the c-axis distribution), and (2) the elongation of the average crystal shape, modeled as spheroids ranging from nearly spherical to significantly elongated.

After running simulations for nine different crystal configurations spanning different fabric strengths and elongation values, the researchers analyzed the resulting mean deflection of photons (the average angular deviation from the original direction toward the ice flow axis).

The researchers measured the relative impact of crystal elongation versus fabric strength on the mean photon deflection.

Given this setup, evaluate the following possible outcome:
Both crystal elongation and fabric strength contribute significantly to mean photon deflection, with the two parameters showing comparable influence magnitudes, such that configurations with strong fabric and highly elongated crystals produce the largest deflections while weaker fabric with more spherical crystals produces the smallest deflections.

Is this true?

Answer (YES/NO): NO